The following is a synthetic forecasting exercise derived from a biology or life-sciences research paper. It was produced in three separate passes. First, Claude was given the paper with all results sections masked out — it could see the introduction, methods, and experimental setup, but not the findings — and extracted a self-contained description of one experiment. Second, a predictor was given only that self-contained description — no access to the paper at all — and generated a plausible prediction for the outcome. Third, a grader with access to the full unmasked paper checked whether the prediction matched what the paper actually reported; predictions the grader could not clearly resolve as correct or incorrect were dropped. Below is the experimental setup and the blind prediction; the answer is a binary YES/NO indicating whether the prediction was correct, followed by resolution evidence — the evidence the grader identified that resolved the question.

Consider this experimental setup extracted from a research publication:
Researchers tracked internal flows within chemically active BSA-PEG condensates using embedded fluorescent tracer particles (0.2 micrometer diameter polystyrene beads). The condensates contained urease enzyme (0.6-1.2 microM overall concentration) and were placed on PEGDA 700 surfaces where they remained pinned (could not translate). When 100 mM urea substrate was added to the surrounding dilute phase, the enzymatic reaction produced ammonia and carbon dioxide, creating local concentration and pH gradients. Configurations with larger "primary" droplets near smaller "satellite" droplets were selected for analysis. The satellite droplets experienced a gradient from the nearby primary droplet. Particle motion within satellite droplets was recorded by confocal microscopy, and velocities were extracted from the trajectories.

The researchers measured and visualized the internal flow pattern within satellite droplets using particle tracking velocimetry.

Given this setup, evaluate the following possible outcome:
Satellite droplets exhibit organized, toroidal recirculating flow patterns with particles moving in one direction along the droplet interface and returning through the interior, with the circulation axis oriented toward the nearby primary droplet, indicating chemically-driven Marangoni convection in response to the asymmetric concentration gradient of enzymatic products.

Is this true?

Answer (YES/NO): YES